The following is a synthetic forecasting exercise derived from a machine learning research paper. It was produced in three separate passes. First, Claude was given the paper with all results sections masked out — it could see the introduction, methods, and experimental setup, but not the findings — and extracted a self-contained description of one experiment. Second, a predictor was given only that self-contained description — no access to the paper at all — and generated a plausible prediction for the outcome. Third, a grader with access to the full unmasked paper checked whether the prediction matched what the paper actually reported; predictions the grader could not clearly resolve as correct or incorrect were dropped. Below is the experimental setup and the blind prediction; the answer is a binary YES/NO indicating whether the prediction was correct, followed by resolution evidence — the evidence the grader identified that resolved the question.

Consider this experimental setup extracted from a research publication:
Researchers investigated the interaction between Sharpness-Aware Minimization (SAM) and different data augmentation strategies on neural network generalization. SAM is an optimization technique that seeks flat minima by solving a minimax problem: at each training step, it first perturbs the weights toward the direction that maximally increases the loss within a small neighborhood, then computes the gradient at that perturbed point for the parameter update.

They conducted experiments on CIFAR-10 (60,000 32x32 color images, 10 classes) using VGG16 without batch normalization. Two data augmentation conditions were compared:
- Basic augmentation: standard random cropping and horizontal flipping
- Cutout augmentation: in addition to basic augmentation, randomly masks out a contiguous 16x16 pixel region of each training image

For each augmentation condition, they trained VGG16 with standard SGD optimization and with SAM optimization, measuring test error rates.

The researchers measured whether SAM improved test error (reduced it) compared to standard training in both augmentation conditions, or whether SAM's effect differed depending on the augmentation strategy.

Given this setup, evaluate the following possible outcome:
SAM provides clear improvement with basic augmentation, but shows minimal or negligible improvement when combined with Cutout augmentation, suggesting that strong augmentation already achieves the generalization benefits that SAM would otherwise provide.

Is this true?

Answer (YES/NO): NO